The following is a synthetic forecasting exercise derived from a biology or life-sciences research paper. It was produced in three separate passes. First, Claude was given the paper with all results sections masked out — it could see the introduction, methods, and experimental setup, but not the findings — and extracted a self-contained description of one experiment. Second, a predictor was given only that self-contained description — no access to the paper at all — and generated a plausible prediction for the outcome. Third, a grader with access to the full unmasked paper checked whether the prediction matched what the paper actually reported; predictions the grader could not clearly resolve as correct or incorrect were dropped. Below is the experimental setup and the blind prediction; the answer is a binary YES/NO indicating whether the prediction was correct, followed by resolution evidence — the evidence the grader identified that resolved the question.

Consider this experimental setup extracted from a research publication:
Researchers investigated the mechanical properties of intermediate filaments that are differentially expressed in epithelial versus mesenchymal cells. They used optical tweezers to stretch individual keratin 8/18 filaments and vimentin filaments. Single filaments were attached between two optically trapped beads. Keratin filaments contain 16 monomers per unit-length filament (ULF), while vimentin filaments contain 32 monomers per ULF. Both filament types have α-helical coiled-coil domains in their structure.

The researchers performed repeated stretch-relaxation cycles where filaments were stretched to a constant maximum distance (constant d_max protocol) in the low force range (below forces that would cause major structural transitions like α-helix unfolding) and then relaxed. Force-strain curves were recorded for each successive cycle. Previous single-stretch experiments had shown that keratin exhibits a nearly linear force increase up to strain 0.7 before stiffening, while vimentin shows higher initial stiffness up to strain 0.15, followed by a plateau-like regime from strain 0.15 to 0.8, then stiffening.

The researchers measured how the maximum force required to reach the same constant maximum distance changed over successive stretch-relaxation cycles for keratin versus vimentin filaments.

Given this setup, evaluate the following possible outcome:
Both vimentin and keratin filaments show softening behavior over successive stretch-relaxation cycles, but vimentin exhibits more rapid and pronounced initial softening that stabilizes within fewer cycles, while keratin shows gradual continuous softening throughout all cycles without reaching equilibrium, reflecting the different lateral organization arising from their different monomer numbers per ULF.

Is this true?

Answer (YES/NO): NO